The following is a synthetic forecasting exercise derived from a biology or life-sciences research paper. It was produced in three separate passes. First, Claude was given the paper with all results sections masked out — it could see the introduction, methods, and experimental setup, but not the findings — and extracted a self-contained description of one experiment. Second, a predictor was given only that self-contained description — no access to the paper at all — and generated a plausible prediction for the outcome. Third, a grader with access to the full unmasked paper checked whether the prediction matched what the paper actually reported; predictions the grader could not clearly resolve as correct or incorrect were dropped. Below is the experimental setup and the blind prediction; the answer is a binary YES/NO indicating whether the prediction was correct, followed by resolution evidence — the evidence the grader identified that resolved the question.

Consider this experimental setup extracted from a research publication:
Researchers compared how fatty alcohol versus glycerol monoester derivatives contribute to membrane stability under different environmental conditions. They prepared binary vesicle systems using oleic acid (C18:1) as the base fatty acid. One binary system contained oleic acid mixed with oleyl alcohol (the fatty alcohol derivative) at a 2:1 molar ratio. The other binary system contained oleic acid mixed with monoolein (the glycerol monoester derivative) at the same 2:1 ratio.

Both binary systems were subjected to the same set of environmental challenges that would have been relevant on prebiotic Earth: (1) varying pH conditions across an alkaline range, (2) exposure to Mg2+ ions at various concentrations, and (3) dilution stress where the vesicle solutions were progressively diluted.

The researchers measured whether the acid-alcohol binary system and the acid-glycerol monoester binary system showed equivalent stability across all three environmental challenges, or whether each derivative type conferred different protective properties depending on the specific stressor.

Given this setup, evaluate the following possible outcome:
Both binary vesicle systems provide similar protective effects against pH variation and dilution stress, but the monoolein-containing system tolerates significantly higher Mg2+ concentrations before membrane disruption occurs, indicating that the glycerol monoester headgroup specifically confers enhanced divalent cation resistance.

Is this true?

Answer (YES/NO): NO